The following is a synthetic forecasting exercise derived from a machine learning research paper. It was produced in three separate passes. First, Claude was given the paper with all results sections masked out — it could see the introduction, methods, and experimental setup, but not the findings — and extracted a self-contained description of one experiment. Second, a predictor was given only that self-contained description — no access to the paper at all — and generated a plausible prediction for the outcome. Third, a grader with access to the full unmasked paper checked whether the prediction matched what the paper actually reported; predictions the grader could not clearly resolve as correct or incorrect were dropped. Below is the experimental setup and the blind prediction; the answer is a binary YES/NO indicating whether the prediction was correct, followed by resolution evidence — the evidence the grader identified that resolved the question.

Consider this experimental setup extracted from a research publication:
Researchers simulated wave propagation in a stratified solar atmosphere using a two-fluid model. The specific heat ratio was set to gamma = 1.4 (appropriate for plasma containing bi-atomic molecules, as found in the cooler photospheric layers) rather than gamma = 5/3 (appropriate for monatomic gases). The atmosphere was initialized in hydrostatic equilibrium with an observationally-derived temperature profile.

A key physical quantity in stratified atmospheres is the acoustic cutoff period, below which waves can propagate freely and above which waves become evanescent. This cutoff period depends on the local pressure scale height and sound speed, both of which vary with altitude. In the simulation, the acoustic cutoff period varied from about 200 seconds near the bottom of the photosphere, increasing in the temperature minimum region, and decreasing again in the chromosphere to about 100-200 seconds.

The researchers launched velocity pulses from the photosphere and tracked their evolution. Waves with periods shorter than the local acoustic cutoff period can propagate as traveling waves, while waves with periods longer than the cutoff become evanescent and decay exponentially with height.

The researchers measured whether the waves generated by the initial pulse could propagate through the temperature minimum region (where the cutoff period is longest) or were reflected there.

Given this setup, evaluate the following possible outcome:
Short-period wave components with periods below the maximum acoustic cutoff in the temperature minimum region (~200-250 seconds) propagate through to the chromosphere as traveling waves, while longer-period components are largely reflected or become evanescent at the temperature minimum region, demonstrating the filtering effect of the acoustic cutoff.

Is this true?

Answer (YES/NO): YES